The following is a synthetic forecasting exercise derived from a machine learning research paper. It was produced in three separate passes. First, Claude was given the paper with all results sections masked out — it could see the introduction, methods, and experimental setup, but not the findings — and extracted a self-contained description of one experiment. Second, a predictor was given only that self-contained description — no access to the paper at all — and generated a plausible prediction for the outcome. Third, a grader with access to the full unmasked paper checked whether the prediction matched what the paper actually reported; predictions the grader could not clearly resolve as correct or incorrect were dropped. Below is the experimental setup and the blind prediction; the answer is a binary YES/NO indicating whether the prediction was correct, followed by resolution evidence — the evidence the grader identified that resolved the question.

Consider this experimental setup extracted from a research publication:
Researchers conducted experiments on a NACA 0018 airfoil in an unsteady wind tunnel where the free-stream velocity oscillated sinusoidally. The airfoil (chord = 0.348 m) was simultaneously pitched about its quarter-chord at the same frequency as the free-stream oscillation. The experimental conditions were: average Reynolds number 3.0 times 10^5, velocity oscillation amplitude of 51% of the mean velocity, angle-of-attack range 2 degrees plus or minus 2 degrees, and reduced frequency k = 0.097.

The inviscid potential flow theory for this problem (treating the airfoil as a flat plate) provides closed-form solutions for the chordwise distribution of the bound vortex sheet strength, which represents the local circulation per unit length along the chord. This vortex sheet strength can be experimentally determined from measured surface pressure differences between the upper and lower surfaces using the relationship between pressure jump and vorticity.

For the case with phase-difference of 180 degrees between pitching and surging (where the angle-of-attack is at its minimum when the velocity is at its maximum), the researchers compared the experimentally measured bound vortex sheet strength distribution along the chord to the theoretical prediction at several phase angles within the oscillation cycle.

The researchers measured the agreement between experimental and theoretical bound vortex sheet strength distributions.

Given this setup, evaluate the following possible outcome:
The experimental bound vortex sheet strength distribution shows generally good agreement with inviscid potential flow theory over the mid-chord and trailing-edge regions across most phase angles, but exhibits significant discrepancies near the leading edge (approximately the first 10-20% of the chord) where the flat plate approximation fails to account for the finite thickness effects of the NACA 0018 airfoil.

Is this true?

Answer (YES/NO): NO